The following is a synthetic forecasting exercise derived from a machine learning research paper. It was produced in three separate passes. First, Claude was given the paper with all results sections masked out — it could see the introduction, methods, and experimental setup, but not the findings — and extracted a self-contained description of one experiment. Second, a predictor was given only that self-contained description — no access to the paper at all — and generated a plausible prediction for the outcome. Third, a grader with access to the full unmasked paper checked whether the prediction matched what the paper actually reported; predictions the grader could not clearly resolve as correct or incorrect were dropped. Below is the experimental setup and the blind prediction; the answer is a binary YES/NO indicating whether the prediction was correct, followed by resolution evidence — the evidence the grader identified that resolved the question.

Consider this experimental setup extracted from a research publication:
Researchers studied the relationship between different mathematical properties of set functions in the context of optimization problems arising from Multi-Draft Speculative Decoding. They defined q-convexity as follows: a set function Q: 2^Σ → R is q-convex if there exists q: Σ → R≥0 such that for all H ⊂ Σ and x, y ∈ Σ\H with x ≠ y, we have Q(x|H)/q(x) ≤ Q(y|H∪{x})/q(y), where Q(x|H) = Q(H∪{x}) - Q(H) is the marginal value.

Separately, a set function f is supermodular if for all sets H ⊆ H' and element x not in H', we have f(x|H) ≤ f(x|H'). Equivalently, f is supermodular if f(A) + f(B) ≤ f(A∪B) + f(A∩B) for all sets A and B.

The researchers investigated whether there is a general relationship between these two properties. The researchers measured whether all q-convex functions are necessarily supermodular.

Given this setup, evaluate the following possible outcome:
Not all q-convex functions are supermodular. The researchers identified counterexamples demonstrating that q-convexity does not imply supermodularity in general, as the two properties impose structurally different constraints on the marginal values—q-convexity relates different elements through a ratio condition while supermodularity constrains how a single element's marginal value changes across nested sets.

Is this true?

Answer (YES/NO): NO